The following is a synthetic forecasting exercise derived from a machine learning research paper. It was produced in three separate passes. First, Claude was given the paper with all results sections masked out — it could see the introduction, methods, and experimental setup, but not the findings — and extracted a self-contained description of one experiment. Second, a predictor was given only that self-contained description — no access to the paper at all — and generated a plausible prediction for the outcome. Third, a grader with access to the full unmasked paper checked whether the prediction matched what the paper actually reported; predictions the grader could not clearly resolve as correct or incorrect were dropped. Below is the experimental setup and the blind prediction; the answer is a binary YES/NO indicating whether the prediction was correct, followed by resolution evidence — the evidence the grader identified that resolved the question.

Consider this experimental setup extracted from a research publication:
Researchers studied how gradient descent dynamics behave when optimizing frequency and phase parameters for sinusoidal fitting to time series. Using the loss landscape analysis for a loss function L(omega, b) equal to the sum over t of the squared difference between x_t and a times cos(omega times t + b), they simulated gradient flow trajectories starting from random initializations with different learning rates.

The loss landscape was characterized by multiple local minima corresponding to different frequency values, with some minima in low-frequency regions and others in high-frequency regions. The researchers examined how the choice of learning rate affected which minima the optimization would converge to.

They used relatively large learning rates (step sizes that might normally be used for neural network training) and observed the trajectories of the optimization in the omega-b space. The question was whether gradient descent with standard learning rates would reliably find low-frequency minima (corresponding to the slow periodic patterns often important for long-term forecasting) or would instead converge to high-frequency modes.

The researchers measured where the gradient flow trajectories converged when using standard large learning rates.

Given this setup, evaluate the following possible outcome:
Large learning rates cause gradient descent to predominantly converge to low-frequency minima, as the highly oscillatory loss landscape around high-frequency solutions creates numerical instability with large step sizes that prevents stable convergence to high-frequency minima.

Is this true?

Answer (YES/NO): NO